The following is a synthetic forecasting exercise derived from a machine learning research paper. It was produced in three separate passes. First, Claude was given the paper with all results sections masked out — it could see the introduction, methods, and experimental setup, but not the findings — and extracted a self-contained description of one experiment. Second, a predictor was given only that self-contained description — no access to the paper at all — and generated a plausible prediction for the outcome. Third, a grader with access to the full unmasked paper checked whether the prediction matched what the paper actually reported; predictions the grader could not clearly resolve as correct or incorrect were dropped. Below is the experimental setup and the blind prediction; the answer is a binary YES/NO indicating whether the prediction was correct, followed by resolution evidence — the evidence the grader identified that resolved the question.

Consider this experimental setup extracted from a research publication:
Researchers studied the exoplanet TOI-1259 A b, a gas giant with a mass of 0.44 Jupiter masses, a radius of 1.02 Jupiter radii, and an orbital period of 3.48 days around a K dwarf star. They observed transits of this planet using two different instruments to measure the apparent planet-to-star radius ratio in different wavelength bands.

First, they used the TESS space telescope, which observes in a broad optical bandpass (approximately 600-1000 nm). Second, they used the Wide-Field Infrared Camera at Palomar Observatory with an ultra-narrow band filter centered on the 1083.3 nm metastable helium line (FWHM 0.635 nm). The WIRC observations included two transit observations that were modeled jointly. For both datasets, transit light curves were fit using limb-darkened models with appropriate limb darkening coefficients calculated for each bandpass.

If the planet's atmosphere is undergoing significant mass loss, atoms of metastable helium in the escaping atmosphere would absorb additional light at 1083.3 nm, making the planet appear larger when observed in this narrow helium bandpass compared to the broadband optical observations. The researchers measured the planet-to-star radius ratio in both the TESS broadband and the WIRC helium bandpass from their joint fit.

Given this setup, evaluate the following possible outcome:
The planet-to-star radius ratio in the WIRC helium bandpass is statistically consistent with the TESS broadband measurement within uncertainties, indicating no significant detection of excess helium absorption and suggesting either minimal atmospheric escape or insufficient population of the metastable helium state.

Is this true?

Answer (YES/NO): NO